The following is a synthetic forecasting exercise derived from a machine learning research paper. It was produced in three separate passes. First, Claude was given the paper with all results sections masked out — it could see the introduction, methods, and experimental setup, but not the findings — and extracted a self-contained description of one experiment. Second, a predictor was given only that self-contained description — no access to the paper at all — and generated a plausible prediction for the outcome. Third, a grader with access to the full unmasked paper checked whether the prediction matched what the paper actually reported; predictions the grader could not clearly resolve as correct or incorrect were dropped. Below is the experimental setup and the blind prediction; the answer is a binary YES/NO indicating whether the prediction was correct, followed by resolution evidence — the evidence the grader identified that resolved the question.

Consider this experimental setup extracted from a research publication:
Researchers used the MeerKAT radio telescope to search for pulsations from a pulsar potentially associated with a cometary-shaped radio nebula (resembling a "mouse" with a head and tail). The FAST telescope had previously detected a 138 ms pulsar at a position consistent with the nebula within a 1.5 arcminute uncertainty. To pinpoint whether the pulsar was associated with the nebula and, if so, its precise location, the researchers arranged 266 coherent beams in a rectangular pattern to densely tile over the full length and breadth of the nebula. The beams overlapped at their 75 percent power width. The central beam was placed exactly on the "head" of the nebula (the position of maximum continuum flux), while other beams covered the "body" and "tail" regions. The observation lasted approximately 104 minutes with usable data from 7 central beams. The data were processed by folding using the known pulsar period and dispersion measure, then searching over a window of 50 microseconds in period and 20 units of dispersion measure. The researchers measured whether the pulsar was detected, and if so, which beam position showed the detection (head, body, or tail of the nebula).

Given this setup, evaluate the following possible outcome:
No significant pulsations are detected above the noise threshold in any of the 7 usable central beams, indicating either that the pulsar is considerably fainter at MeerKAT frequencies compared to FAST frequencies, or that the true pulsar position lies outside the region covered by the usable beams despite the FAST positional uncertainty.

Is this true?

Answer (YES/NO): NO